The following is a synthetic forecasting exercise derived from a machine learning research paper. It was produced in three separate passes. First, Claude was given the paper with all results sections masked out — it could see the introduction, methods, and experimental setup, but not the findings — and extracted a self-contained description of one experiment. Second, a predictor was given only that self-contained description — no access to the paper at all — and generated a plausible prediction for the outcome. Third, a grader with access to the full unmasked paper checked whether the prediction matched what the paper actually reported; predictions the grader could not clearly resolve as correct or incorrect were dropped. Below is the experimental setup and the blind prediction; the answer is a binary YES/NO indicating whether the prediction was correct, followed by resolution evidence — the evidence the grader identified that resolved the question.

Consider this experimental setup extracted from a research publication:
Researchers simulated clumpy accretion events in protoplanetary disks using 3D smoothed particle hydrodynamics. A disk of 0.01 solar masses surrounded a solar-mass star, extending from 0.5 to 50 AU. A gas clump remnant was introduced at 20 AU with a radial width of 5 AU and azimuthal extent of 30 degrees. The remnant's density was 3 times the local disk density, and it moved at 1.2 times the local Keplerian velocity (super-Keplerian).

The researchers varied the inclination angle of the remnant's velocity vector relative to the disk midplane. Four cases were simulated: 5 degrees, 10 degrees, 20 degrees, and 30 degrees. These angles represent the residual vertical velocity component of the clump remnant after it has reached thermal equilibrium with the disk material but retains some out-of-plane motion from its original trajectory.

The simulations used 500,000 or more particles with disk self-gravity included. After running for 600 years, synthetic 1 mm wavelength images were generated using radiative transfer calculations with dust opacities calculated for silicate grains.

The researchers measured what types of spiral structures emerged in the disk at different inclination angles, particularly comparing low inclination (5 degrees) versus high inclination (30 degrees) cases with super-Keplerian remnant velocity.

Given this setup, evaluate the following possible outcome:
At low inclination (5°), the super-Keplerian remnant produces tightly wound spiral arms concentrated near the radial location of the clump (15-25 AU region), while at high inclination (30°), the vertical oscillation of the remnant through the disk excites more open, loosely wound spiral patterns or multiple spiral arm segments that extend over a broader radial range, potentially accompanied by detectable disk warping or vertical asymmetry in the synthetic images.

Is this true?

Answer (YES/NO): NO